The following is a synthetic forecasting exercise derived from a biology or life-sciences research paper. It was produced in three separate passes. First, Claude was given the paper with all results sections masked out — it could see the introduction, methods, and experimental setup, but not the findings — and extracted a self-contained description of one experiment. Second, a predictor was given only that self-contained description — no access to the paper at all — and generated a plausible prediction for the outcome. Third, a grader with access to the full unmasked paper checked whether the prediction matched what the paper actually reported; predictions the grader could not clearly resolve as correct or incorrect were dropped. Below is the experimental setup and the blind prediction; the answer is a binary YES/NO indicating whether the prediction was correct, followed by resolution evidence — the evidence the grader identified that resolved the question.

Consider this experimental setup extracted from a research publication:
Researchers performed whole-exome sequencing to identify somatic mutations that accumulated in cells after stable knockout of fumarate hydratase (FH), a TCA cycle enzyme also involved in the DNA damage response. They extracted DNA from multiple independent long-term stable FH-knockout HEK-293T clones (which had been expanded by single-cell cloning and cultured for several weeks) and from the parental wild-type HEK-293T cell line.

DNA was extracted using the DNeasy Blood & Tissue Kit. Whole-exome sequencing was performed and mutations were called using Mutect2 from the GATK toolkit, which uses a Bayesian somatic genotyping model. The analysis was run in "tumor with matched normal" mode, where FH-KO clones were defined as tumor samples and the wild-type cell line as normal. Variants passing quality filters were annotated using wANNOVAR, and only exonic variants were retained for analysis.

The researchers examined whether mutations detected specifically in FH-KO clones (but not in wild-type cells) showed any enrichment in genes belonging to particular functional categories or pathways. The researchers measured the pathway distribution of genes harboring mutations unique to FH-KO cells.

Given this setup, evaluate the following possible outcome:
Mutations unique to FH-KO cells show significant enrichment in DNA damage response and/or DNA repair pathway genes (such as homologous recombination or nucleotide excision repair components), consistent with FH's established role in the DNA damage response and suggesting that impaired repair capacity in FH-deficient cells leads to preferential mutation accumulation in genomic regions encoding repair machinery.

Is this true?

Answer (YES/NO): NO